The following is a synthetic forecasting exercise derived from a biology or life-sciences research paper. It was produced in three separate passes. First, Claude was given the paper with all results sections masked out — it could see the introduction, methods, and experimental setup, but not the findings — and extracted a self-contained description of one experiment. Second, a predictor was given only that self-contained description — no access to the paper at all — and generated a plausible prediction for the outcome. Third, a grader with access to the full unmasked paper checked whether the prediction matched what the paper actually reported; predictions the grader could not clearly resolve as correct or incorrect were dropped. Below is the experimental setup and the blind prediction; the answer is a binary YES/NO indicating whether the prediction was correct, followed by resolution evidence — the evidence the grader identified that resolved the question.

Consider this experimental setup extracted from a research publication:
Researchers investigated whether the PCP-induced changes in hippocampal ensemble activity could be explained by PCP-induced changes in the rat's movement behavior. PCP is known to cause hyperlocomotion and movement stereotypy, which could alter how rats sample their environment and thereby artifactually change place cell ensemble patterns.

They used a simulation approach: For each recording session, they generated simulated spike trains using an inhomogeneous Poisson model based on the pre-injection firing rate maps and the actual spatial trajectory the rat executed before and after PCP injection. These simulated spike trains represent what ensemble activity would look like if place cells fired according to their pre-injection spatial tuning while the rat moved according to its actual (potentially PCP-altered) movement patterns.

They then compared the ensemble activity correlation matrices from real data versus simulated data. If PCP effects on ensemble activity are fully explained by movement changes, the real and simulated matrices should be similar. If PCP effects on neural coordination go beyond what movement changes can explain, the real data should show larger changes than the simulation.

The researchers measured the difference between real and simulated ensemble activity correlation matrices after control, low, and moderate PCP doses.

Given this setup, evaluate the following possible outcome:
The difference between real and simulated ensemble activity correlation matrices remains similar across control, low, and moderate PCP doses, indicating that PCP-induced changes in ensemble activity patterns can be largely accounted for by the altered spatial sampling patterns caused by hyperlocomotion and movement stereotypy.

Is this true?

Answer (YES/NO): NO